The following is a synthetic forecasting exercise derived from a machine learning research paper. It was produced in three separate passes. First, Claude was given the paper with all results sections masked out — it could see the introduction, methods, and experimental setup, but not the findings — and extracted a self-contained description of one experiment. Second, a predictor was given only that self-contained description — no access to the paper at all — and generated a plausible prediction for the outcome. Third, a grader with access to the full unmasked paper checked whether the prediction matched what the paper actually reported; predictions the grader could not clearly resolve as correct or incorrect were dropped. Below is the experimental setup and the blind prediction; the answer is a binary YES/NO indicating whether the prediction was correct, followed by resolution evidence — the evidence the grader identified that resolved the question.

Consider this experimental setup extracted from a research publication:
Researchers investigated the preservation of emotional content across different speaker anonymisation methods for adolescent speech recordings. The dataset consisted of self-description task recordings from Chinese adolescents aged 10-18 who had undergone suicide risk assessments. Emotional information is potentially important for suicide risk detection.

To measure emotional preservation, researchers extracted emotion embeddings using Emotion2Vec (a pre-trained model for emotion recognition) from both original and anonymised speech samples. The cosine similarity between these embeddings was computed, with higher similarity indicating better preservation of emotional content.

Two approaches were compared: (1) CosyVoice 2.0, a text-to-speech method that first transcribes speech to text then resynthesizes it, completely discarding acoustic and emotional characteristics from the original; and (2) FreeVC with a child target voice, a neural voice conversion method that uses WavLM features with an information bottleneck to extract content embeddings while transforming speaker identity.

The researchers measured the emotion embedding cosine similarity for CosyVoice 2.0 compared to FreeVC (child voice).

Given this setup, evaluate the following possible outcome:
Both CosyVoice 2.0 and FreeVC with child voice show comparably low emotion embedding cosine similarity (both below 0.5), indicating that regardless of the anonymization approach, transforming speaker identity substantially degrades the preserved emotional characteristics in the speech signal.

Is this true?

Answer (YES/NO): NO